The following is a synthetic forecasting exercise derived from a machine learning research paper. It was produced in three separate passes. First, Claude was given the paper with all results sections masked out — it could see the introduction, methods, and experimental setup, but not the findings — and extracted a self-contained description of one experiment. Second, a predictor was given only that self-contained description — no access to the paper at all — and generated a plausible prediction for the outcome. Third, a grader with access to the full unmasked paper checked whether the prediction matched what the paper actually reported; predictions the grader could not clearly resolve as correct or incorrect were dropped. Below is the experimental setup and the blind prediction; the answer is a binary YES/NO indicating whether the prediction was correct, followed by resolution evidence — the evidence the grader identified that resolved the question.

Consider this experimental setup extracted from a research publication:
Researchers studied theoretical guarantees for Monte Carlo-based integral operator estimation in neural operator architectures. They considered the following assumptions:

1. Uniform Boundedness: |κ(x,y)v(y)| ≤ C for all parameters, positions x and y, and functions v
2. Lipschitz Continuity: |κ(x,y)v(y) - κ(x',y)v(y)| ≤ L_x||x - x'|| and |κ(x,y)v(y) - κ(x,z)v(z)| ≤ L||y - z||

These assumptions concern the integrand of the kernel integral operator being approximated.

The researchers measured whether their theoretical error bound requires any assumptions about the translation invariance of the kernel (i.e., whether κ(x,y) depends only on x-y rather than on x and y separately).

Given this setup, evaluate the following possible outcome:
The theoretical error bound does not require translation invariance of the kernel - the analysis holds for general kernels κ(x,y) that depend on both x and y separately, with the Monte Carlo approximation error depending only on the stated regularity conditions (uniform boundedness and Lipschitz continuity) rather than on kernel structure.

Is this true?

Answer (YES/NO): YES